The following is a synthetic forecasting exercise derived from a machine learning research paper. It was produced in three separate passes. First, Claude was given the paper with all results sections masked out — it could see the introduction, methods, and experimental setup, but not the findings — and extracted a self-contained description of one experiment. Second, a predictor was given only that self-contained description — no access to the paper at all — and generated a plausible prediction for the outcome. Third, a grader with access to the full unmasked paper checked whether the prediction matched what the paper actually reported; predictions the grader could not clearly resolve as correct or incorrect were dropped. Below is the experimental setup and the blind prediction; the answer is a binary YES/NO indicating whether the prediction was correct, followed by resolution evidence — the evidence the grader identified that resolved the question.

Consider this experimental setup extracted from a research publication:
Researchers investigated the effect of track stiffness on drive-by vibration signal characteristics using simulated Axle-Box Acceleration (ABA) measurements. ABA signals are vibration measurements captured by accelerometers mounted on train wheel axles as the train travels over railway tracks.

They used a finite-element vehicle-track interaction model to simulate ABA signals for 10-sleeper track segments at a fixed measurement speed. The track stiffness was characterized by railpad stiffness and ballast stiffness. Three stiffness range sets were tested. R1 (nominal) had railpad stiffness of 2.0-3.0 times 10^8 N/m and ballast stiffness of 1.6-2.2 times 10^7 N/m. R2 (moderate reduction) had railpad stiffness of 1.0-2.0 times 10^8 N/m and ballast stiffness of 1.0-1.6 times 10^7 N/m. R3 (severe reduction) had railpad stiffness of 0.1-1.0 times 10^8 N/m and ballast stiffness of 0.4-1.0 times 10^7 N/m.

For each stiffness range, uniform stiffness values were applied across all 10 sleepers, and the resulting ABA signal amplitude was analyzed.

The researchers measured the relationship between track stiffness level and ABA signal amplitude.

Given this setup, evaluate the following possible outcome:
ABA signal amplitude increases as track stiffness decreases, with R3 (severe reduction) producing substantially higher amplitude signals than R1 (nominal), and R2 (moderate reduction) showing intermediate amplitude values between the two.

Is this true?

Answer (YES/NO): NO